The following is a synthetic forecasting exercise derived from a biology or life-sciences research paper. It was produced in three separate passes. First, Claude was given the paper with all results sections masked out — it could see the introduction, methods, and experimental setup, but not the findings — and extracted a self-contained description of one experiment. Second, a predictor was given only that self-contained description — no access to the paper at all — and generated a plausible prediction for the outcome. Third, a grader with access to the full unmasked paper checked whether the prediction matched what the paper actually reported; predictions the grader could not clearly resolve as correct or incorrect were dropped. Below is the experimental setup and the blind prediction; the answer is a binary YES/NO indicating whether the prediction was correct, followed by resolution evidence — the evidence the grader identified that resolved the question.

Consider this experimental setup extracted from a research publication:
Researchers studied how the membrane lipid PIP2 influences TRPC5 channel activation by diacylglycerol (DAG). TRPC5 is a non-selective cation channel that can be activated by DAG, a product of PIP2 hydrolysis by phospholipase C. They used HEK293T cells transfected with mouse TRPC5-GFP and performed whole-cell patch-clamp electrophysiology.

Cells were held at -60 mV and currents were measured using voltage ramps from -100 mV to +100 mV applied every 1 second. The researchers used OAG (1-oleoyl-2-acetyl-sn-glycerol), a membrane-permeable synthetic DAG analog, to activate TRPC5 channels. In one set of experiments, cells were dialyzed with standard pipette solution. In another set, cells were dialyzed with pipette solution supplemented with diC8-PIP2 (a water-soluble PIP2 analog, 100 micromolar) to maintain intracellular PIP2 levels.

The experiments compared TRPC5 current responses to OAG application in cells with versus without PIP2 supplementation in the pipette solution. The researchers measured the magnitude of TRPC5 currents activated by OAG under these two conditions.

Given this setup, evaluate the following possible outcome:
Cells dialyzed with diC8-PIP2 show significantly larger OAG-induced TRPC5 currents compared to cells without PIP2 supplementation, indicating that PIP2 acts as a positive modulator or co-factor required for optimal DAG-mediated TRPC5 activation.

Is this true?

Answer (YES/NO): YES